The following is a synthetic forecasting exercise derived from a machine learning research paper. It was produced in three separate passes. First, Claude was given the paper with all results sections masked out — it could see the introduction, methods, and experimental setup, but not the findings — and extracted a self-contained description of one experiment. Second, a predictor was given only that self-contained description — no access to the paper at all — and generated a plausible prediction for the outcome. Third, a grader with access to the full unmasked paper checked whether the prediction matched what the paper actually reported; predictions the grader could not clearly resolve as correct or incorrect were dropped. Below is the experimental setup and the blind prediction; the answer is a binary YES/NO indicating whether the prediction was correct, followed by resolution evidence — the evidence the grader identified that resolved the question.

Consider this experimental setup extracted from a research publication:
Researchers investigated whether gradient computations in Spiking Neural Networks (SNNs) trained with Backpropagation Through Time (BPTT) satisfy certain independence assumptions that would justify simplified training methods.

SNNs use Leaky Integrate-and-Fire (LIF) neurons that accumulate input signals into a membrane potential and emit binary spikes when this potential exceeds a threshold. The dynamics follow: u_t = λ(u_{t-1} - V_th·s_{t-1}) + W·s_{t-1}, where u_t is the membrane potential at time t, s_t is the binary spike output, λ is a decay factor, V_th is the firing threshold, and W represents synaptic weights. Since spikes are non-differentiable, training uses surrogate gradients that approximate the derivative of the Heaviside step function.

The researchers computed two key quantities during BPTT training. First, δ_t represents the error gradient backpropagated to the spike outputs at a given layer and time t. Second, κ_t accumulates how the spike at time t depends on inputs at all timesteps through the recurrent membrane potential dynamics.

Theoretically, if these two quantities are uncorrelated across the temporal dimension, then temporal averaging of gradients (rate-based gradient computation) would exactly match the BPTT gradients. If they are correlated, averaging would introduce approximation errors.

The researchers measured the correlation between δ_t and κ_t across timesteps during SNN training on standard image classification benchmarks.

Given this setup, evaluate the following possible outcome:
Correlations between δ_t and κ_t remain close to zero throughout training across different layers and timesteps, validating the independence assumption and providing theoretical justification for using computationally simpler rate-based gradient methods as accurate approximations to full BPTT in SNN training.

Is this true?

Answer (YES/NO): YES